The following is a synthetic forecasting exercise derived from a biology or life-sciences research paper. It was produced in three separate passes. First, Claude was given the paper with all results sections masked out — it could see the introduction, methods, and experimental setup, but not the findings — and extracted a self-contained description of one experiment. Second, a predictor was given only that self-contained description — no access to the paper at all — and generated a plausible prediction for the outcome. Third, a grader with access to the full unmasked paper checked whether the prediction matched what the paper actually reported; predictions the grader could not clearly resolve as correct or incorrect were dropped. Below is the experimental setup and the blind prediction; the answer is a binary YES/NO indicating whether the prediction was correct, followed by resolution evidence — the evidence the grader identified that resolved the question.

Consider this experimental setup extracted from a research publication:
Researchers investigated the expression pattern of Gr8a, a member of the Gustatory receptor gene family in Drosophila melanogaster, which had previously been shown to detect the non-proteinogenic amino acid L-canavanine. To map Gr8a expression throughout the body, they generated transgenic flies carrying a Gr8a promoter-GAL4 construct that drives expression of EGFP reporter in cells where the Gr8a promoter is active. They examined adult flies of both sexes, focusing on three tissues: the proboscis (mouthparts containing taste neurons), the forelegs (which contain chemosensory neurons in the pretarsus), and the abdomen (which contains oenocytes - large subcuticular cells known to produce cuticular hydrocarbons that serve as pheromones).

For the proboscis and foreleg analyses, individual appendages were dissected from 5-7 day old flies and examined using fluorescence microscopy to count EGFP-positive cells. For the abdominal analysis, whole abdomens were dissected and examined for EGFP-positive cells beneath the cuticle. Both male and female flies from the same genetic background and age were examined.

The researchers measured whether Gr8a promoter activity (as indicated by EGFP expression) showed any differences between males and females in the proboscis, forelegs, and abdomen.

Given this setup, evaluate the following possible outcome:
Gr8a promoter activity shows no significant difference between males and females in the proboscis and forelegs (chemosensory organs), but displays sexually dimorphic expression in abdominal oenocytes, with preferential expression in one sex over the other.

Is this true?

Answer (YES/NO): YES